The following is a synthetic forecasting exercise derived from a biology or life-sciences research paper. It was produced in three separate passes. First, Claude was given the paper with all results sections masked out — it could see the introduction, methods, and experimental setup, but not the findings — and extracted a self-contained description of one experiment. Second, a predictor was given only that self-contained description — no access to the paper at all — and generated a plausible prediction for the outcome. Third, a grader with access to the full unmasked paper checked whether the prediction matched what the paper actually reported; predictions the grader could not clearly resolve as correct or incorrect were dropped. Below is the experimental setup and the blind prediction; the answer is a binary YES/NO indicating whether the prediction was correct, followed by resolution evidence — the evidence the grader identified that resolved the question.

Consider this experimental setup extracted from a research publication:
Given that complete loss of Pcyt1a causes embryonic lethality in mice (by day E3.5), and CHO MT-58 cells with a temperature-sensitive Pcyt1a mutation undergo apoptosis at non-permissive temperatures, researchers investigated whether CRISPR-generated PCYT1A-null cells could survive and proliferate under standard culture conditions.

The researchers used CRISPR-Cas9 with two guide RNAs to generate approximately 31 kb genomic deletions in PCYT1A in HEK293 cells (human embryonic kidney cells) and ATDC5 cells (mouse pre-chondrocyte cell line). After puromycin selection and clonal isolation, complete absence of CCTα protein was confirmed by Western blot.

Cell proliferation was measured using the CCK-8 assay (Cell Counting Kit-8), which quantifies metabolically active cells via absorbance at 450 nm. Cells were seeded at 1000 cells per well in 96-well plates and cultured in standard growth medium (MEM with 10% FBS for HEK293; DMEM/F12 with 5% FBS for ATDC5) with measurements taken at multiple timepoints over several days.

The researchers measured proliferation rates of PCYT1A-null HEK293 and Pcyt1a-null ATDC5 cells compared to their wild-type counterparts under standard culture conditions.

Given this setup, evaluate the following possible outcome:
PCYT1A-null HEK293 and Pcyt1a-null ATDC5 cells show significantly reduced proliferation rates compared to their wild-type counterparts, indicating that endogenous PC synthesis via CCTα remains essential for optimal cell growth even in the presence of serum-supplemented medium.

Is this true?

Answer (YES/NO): NO